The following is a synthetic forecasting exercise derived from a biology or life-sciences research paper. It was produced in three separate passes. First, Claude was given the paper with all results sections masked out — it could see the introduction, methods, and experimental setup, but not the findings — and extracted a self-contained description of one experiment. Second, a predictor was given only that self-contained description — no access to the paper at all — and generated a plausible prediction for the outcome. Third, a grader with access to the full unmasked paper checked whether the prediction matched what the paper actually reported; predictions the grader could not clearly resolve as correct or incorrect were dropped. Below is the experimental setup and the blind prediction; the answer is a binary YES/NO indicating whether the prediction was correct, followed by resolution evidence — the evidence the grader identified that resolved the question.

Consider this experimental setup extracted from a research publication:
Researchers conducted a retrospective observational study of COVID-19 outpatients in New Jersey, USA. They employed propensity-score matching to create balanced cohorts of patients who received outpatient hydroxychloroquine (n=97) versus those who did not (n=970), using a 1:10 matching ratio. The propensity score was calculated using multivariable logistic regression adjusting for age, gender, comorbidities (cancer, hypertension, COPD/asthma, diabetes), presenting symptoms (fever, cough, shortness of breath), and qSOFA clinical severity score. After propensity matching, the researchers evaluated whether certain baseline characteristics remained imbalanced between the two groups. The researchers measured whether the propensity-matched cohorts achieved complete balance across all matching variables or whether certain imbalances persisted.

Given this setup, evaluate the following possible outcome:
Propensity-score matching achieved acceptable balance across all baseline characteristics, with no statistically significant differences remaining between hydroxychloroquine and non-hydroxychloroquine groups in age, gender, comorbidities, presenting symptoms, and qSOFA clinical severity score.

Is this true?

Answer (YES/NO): NO